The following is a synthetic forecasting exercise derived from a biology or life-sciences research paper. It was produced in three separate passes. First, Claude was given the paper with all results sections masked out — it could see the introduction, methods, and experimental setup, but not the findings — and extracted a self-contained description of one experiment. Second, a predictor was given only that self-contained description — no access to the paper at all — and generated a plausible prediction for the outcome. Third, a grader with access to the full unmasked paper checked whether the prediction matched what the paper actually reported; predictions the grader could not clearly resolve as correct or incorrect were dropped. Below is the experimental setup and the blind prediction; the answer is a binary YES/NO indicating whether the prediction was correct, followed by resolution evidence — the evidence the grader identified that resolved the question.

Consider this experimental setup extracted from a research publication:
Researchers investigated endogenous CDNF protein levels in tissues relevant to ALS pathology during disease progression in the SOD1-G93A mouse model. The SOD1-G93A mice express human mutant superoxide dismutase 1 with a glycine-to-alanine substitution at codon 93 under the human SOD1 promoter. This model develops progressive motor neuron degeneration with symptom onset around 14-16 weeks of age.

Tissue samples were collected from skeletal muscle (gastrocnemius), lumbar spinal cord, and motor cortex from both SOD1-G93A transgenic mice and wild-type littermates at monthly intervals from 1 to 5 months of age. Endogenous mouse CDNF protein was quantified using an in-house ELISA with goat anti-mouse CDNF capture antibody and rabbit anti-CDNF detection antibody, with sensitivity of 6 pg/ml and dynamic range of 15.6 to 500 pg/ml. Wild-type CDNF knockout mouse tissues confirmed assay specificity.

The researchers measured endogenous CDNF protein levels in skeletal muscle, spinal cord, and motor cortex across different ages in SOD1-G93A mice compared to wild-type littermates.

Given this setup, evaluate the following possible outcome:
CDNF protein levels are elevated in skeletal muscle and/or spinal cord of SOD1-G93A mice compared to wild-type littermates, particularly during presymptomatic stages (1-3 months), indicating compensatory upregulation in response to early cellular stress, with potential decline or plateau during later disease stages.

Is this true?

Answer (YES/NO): NO